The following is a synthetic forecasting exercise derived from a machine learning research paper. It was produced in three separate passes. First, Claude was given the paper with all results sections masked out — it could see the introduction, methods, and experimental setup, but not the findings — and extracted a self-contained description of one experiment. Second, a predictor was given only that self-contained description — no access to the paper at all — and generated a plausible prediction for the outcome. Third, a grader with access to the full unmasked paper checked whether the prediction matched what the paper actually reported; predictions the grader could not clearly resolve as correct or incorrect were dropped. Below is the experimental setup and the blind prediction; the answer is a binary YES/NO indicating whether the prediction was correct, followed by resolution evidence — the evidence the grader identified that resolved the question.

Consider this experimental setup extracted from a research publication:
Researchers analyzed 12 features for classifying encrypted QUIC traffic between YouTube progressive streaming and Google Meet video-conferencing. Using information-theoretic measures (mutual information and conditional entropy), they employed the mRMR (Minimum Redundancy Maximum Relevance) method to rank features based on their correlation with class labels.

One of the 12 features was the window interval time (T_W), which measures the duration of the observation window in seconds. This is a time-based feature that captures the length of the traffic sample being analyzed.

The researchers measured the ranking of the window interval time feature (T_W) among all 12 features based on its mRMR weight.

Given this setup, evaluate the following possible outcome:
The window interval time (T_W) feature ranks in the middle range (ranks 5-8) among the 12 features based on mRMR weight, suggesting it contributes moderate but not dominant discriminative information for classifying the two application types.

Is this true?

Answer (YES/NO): NO